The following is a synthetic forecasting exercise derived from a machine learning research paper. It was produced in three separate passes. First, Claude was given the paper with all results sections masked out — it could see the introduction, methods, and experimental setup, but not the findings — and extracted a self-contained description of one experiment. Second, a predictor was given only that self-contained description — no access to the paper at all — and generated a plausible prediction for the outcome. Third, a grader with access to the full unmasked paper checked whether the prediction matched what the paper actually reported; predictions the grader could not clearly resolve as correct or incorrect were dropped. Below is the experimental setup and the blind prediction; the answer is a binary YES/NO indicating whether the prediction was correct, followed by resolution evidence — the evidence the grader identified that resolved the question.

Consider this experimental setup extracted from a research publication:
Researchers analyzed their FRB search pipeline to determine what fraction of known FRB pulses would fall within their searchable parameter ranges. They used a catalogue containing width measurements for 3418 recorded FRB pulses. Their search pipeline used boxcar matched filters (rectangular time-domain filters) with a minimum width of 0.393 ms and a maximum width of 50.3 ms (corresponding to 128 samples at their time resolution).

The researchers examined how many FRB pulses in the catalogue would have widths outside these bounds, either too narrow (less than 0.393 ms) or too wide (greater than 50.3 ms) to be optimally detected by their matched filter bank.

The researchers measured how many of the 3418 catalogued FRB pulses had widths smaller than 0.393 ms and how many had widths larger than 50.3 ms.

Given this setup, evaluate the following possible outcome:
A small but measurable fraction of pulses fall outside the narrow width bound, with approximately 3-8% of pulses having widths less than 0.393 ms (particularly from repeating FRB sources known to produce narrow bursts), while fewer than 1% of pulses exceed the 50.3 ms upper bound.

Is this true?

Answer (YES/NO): NO